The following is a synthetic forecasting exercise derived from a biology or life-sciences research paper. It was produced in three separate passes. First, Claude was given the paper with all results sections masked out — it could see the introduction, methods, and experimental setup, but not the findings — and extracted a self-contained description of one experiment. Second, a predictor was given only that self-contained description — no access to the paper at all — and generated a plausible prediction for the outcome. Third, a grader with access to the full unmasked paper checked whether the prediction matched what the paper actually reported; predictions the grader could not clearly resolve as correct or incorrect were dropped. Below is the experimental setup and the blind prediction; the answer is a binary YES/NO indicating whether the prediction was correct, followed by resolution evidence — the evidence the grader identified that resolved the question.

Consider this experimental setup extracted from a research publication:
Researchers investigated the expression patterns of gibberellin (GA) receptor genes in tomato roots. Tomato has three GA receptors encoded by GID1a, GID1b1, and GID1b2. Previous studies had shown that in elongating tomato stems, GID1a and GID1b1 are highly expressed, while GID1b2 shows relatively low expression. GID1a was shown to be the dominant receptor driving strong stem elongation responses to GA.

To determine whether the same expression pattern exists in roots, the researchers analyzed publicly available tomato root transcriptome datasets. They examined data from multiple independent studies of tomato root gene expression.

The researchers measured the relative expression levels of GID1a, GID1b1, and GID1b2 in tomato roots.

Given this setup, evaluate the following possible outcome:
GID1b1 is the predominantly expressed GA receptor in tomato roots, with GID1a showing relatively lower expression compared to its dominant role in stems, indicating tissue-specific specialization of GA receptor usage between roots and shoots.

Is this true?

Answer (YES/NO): NO